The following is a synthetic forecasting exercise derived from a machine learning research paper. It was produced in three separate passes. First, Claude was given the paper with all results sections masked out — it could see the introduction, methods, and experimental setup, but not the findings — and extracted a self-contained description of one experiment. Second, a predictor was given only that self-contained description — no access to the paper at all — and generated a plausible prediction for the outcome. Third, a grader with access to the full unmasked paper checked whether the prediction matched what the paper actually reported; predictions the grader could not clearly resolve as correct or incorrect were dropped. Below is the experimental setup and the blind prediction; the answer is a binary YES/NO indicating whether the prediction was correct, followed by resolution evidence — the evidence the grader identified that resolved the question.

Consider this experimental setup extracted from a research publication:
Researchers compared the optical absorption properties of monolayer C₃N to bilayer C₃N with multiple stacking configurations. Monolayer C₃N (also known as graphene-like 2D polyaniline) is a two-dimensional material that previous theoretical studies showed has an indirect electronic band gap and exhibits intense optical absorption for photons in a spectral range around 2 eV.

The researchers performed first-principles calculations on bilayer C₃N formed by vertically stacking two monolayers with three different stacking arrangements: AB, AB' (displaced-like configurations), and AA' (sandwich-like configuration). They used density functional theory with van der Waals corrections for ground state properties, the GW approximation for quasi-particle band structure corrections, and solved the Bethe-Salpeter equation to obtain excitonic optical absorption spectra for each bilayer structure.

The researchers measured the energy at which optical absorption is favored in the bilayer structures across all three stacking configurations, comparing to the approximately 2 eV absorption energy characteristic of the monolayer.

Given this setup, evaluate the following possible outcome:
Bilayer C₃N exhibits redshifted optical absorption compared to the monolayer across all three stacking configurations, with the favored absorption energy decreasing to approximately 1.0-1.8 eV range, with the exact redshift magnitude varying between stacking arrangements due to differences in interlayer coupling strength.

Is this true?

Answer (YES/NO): YES